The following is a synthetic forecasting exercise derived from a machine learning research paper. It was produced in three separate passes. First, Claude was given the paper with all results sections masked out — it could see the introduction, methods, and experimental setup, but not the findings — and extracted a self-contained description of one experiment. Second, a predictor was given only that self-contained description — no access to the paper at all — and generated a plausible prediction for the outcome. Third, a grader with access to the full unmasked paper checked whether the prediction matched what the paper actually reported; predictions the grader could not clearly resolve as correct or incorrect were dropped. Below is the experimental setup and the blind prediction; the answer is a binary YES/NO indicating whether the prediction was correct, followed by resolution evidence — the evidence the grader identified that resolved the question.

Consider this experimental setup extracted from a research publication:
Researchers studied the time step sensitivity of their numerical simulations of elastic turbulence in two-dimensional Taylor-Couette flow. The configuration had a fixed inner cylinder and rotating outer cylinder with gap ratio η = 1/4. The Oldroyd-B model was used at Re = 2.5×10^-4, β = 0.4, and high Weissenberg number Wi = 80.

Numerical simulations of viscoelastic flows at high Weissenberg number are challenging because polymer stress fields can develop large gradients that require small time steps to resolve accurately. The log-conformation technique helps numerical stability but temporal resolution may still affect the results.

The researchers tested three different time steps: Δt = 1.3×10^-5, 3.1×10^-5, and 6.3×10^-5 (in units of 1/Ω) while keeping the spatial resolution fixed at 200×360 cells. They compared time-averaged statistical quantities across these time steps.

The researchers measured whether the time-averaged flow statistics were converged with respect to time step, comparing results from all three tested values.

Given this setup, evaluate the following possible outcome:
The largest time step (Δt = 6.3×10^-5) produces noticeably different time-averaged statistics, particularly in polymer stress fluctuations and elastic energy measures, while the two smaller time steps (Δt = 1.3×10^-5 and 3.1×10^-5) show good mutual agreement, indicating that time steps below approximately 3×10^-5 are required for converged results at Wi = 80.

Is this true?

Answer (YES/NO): NO